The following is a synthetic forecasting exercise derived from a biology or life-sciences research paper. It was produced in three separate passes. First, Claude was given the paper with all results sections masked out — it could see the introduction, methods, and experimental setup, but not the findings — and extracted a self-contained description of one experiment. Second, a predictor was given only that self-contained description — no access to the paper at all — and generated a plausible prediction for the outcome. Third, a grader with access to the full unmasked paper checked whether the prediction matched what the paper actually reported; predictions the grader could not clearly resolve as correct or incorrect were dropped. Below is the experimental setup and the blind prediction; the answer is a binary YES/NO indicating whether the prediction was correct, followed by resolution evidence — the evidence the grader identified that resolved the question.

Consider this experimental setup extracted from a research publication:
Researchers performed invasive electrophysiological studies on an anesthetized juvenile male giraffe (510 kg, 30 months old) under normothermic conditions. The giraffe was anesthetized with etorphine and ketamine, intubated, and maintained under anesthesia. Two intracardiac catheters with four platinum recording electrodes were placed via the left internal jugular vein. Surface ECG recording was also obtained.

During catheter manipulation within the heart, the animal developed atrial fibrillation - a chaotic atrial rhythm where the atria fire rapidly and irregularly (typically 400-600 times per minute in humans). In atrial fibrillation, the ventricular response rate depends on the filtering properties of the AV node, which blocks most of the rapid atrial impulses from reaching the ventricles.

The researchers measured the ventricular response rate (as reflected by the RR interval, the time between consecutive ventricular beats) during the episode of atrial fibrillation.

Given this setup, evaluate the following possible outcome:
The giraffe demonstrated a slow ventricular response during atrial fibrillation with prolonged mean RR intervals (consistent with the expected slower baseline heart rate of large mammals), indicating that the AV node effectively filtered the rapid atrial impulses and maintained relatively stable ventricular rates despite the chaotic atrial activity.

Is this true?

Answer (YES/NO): YES